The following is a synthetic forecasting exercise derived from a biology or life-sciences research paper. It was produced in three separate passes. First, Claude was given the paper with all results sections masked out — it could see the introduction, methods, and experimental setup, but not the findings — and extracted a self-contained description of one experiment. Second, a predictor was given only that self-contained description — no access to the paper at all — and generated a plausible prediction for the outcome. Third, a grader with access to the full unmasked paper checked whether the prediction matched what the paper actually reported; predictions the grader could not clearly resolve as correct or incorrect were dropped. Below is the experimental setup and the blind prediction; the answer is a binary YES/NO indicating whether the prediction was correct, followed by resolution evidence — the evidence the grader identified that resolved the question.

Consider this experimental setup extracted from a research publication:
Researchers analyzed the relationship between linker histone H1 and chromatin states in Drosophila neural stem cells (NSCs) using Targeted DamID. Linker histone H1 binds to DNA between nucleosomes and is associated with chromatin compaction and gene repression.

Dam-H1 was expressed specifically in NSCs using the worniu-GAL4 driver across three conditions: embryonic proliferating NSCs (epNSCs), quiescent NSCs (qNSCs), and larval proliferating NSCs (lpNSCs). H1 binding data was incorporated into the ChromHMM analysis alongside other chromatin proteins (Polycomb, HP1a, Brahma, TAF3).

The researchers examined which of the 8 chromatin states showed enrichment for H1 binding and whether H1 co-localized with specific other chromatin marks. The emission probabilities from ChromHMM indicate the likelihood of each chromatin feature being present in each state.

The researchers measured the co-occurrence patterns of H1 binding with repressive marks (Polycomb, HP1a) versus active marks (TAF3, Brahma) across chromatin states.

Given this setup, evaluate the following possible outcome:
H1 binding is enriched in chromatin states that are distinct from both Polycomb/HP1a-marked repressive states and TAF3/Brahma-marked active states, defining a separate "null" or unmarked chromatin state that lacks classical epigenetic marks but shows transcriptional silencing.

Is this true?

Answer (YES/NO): YES